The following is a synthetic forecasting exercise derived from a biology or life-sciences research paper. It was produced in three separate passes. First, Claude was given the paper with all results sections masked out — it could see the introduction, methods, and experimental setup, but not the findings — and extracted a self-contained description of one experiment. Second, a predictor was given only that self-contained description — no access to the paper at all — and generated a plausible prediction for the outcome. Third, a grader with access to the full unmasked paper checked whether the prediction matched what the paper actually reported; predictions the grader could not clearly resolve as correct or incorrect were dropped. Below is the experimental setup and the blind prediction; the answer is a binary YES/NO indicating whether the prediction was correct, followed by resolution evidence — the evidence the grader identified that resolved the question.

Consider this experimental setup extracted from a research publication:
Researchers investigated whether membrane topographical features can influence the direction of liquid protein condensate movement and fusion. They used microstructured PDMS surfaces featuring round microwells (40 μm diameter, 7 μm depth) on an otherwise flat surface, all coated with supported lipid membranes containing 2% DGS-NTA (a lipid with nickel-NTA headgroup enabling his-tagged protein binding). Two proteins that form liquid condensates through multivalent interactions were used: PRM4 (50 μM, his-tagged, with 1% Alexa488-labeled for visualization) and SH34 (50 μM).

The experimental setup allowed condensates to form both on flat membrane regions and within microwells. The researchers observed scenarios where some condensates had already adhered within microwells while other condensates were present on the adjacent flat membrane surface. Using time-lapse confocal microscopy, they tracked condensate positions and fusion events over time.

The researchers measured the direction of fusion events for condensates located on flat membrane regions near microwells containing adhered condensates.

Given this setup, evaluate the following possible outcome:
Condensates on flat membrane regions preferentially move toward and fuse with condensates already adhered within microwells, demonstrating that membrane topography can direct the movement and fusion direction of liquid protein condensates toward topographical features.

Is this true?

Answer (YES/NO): YES